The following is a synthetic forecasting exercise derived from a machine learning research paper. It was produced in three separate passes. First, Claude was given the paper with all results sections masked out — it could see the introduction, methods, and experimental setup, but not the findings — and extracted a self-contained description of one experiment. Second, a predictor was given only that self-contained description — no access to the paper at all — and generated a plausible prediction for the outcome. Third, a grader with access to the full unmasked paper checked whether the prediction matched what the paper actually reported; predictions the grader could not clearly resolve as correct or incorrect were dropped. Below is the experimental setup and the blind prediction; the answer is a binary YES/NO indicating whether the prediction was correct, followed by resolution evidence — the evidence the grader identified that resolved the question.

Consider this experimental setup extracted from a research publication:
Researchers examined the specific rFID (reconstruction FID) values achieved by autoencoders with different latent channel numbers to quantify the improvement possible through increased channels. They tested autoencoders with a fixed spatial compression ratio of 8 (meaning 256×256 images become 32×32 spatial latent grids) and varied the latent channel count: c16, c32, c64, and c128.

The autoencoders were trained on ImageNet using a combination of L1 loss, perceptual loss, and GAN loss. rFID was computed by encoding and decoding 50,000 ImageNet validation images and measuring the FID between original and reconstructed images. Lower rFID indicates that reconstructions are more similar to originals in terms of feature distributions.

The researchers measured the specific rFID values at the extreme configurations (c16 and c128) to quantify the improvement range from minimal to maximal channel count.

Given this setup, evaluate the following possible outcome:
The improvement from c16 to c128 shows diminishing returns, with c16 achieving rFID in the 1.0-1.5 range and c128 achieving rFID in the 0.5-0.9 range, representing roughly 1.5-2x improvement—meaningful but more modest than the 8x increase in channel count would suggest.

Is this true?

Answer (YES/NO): NO